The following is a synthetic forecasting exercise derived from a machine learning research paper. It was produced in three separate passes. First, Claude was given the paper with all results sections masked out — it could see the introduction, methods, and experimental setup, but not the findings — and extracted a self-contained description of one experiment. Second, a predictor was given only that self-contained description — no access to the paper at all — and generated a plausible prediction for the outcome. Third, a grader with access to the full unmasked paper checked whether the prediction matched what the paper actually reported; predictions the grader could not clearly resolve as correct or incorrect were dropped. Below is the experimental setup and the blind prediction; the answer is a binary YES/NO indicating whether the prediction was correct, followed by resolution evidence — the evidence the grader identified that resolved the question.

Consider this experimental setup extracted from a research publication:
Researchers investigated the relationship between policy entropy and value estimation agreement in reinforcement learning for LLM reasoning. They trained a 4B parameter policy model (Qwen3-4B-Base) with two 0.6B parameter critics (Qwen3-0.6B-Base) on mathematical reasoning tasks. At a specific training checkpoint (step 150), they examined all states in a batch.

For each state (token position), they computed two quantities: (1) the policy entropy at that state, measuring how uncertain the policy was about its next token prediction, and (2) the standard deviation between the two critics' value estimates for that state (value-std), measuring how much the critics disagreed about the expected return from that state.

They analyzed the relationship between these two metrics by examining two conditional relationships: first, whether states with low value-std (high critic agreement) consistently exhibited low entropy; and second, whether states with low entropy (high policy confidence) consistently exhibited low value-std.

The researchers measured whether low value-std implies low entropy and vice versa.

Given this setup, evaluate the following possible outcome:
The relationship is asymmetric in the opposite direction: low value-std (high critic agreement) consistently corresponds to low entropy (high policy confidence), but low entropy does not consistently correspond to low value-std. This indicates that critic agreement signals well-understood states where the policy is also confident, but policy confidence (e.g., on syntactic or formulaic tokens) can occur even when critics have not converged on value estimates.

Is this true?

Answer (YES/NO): YES